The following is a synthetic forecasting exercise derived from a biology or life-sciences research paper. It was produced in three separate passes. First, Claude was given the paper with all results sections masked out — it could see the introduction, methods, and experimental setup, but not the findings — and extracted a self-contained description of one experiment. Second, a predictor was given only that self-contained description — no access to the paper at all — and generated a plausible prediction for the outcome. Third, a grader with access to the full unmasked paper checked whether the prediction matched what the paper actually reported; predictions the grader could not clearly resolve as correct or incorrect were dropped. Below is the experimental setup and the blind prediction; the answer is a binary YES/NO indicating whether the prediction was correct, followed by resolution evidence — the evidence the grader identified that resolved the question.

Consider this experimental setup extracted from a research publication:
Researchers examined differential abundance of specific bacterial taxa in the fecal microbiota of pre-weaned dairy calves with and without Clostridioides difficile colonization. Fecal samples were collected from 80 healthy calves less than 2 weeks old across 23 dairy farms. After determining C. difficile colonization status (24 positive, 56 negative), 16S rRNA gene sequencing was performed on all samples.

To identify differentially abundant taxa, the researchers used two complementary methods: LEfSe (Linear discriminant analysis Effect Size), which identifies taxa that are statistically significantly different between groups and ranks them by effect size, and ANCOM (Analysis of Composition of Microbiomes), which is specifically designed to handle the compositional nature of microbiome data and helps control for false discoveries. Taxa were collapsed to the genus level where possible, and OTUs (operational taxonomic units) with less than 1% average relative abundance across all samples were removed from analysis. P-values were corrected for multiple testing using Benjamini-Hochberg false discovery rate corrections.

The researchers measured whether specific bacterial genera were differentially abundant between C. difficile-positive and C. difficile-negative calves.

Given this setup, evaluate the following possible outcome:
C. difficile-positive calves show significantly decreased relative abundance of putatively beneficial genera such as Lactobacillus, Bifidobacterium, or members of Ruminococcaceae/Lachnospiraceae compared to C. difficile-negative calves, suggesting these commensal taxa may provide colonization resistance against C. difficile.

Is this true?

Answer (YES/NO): NO